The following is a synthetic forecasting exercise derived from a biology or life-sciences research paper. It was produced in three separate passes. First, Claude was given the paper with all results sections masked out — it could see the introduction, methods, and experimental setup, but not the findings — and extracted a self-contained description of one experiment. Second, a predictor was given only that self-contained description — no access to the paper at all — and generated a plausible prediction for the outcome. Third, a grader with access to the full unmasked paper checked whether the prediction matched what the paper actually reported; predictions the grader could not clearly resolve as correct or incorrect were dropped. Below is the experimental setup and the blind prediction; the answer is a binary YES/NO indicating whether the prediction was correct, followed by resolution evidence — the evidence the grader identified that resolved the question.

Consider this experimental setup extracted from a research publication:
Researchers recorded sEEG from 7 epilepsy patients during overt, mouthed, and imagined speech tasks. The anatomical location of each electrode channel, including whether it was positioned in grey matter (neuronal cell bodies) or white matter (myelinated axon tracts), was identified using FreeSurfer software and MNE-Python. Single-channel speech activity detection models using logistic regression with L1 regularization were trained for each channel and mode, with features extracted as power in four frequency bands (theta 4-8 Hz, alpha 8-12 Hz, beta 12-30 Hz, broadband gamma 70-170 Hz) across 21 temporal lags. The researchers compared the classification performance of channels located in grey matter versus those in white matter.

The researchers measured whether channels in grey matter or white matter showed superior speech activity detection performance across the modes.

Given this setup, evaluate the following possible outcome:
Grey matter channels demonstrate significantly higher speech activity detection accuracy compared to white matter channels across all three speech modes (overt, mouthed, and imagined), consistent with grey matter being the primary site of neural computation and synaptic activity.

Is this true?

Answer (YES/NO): NO